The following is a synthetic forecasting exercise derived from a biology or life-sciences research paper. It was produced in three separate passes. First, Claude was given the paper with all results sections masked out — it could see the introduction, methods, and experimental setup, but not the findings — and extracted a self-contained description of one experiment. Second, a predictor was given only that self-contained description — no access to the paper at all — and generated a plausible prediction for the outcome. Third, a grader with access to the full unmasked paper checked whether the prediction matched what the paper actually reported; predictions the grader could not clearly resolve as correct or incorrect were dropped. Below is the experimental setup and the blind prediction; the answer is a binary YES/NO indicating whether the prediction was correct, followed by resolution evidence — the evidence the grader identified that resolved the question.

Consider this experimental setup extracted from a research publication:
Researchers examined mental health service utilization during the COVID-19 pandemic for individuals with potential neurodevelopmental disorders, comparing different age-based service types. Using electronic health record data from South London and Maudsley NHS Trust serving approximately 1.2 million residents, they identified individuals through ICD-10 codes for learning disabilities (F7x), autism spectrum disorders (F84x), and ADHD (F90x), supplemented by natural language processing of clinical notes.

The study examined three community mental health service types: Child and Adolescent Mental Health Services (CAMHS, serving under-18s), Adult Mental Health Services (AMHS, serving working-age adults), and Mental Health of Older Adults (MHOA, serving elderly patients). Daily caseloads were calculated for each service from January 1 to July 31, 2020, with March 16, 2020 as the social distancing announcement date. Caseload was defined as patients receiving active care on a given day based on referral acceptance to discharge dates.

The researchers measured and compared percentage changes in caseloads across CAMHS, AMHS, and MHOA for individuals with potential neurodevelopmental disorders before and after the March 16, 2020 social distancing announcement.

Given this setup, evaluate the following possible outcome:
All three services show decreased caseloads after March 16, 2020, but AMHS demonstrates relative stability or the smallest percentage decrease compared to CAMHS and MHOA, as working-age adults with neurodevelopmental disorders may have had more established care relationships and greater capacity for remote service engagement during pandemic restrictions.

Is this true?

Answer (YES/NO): YES